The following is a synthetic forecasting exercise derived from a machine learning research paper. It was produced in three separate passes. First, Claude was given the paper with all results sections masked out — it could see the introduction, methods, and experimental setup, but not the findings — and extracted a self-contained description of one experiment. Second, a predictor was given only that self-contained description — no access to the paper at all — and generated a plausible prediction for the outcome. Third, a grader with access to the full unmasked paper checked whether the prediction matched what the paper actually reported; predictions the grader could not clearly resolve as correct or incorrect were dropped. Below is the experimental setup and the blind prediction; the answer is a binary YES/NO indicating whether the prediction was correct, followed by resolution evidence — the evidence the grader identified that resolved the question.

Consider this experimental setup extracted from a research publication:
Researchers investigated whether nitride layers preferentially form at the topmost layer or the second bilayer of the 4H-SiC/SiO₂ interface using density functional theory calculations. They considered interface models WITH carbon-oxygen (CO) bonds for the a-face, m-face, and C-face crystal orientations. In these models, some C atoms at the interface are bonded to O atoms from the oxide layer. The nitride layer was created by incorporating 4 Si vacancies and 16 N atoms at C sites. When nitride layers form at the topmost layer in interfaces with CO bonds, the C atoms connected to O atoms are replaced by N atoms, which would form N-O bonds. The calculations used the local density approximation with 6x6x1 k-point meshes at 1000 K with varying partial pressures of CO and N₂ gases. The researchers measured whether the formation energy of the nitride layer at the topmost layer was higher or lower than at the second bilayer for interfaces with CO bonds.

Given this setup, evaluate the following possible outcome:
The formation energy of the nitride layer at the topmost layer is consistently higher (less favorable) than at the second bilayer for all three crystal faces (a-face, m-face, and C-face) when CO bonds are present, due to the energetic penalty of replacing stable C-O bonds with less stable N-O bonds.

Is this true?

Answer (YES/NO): YES